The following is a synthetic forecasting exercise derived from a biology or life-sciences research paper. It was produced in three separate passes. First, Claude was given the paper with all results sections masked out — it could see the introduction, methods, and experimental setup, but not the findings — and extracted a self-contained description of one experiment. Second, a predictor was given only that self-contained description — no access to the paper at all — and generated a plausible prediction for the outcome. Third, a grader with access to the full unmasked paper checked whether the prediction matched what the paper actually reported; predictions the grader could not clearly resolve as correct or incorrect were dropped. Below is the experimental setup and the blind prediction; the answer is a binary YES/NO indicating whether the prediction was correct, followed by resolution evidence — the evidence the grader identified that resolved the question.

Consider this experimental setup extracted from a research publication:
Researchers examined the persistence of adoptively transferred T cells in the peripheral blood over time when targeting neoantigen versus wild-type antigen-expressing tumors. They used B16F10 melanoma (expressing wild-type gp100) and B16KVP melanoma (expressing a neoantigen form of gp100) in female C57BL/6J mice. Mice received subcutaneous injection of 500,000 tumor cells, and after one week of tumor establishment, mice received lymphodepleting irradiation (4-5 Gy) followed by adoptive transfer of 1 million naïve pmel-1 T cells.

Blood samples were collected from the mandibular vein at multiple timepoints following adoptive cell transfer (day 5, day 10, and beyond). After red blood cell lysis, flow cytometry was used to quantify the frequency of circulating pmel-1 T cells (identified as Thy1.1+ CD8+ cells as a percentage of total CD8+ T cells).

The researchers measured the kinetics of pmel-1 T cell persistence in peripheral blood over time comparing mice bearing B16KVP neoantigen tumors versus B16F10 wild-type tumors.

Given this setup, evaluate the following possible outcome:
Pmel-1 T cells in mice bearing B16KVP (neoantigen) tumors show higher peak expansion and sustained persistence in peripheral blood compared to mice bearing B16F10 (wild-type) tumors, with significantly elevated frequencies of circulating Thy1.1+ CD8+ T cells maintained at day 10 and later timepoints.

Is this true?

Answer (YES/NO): NO